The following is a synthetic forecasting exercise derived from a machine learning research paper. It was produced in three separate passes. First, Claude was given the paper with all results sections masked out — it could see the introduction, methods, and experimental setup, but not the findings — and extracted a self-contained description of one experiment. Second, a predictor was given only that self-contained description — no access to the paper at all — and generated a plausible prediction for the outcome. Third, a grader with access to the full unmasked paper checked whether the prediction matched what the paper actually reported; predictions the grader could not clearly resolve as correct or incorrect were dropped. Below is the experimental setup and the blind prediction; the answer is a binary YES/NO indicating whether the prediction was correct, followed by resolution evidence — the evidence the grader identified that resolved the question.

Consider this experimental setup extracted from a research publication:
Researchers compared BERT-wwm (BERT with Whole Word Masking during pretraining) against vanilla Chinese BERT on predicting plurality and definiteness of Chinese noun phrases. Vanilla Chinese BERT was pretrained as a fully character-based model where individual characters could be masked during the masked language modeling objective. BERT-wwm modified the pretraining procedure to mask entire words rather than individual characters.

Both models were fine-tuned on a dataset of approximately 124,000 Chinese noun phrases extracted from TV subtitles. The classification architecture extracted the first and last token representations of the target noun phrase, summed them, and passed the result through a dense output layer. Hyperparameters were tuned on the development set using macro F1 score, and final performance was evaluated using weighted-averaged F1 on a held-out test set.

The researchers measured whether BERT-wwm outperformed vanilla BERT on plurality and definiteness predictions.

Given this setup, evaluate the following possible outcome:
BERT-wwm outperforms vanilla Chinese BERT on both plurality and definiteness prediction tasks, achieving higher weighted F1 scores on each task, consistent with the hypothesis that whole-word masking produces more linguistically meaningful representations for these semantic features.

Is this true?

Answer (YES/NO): YES